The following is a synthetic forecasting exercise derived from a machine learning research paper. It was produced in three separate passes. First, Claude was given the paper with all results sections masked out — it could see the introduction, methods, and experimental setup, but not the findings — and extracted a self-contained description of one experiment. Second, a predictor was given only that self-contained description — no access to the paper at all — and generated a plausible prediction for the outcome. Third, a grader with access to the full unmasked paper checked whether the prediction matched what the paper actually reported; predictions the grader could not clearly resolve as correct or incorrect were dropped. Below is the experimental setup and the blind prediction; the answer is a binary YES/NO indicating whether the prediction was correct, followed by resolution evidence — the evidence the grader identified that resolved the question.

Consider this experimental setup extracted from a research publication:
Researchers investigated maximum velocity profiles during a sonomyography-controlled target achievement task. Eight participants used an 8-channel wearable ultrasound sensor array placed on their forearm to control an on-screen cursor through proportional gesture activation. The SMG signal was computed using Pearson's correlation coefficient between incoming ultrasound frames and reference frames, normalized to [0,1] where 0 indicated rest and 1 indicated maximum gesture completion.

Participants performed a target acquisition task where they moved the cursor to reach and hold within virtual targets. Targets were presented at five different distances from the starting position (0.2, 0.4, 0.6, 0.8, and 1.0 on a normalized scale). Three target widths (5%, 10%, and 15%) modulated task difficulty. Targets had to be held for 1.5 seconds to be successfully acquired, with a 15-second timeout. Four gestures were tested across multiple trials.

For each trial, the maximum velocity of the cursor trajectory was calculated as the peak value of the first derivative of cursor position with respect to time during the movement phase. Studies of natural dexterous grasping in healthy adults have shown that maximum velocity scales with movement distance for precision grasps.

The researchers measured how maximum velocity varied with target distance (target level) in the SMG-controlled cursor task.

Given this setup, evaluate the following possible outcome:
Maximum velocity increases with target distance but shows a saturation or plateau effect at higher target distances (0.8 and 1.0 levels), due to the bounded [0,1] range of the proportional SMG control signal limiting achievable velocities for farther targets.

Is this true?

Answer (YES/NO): NO